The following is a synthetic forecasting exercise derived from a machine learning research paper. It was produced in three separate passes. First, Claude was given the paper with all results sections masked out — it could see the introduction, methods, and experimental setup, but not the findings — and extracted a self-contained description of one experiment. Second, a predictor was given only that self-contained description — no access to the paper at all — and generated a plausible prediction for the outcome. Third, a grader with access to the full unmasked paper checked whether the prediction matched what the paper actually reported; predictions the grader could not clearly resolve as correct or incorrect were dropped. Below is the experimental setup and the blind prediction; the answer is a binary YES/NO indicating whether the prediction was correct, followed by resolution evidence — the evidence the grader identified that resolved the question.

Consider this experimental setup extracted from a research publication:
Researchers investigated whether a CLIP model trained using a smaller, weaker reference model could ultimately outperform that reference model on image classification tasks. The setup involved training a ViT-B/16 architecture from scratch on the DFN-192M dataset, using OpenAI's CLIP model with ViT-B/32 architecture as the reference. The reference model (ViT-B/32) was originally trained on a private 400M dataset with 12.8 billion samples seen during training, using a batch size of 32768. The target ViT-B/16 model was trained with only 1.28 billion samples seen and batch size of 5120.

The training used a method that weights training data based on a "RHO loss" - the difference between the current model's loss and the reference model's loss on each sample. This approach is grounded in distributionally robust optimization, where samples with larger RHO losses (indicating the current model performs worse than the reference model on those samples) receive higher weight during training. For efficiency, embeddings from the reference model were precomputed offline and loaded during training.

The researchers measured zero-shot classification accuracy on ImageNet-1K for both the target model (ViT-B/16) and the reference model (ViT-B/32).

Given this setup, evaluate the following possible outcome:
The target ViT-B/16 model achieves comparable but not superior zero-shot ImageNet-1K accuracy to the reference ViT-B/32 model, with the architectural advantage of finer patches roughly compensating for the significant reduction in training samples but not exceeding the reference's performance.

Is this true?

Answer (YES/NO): NO